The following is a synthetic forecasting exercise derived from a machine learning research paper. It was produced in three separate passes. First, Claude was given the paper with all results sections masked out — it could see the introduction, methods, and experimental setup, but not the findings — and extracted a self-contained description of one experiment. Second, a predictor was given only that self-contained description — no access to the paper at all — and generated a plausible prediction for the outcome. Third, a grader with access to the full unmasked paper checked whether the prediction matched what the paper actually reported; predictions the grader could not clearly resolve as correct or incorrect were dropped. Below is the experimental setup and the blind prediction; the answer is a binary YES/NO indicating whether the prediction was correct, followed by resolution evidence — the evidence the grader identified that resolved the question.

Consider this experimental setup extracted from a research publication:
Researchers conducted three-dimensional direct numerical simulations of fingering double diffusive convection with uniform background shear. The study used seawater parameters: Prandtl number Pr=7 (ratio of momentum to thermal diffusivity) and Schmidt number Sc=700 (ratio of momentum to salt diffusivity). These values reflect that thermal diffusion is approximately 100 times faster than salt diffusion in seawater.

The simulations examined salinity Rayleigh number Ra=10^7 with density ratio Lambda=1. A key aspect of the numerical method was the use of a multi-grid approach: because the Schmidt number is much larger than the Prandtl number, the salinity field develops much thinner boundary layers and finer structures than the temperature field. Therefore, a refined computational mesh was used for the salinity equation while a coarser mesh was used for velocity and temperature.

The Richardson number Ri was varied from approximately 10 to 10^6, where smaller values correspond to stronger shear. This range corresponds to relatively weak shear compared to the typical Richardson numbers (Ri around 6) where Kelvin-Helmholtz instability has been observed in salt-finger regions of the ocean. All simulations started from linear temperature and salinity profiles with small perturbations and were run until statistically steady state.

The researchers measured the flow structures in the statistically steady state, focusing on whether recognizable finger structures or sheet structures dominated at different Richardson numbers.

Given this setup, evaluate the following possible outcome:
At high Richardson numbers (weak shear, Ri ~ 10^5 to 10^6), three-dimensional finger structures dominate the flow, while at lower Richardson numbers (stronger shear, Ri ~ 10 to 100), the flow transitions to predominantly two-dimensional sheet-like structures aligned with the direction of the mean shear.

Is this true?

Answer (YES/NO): YES